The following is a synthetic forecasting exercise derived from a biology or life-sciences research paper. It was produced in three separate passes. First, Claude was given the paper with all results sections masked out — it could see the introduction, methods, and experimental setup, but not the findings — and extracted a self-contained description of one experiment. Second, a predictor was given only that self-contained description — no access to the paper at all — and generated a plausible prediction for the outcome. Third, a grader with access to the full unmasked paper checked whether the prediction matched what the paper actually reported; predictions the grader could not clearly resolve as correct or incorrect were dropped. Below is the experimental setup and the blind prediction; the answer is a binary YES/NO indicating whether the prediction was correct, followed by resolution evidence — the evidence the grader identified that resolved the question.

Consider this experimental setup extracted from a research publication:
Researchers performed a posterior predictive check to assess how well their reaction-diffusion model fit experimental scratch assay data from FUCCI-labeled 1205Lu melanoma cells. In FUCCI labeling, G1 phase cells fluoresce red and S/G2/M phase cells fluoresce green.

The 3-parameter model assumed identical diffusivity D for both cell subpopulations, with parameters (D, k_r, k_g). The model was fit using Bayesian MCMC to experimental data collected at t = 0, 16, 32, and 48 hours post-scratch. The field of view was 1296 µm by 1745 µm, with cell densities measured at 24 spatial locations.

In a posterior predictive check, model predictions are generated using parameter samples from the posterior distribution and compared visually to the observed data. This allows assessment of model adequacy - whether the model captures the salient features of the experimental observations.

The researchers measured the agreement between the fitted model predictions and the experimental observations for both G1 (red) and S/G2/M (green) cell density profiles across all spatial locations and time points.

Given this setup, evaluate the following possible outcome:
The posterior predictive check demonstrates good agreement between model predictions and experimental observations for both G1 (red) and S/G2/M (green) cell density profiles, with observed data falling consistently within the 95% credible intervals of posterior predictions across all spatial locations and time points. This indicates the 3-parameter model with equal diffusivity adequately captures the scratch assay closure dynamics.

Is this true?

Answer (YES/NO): NO